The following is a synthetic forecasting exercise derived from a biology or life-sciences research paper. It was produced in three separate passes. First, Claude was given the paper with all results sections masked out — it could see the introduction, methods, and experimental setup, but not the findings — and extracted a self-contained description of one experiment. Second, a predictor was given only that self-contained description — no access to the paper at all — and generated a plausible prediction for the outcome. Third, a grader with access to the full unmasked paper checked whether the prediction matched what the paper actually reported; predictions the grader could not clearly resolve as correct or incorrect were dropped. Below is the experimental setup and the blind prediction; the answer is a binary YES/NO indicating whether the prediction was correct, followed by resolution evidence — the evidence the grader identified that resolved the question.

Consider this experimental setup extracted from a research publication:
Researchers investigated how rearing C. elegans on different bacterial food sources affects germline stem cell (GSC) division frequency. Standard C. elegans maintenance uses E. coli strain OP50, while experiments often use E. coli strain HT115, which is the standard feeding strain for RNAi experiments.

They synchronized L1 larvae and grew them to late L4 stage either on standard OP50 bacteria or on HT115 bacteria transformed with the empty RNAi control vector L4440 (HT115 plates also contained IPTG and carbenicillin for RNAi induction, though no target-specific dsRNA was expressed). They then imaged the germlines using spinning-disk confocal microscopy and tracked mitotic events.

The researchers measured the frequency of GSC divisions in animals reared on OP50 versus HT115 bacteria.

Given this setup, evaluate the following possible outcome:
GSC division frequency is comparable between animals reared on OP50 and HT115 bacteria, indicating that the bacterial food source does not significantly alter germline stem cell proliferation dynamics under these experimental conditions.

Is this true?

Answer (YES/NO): NO